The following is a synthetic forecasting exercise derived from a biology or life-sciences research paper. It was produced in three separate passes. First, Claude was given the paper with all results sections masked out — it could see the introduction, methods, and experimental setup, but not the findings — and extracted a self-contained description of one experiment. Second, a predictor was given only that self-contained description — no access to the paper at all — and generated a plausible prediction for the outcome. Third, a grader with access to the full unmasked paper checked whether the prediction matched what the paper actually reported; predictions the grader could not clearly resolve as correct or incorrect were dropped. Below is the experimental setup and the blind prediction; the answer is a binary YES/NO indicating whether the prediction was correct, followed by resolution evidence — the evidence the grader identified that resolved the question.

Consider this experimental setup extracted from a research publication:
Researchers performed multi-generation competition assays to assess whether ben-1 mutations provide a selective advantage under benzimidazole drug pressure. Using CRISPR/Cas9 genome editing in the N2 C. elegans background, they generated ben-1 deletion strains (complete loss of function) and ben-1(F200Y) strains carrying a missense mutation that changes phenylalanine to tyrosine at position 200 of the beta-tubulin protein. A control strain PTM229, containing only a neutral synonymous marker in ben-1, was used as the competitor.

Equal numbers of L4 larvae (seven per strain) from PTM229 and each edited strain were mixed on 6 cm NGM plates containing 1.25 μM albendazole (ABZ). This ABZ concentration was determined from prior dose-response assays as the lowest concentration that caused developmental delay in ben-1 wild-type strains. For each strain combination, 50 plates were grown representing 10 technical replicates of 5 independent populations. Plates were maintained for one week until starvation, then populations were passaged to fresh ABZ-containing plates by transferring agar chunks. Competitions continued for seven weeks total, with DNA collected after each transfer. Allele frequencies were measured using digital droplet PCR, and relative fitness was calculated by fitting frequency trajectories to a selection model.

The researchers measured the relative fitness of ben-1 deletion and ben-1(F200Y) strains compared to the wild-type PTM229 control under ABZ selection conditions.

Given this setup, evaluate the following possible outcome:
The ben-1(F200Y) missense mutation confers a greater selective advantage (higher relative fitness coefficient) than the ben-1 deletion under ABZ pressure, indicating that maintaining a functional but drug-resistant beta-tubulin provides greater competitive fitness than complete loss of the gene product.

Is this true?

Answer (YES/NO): NO